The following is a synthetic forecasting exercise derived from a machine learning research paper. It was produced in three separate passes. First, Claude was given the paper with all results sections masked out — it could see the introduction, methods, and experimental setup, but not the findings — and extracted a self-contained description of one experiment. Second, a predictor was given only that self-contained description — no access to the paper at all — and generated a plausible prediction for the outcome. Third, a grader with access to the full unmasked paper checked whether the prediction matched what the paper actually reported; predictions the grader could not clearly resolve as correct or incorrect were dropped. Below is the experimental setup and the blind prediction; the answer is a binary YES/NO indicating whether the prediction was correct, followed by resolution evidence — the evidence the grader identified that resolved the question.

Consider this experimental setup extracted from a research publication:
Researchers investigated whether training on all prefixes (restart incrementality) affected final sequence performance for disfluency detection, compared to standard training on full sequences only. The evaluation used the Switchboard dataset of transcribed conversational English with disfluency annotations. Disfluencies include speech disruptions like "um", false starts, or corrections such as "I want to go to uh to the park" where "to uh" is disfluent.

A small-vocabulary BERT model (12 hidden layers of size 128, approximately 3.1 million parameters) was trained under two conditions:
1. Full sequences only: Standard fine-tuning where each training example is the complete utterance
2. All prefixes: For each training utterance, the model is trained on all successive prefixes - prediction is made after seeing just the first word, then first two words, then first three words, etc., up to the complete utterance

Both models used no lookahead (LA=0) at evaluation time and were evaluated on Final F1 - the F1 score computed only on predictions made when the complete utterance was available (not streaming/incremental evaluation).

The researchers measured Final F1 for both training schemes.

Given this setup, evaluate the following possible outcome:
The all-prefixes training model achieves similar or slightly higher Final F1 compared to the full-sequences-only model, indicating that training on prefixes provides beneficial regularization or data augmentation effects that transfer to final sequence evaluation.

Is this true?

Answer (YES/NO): YES